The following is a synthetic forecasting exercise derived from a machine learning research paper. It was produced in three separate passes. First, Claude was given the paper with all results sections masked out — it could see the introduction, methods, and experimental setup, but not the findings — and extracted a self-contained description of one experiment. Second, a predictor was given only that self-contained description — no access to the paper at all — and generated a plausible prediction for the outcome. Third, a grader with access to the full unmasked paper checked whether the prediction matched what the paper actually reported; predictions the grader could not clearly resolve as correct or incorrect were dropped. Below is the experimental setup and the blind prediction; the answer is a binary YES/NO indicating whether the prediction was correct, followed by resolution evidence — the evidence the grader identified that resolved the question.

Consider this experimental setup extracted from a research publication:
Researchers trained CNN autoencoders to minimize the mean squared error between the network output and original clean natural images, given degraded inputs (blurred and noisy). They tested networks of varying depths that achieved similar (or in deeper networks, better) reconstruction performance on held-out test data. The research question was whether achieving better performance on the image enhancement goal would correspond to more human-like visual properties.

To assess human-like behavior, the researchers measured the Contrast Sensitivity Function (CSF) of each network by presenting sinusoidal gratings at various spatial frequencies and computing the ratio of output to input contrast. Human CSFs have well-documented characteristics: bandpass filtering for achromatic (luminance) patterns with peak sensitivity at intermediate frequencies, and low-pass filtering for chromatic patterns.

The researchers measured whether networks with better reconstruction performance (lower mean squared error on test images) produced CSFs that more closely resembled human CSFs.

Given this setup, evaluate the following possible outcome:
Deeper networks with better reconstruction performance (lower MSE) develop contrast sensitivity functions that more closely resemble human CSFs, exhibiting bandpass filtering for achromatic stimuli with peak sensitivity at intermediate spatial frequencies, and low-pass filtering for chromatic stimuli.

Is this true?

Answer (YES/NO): NO